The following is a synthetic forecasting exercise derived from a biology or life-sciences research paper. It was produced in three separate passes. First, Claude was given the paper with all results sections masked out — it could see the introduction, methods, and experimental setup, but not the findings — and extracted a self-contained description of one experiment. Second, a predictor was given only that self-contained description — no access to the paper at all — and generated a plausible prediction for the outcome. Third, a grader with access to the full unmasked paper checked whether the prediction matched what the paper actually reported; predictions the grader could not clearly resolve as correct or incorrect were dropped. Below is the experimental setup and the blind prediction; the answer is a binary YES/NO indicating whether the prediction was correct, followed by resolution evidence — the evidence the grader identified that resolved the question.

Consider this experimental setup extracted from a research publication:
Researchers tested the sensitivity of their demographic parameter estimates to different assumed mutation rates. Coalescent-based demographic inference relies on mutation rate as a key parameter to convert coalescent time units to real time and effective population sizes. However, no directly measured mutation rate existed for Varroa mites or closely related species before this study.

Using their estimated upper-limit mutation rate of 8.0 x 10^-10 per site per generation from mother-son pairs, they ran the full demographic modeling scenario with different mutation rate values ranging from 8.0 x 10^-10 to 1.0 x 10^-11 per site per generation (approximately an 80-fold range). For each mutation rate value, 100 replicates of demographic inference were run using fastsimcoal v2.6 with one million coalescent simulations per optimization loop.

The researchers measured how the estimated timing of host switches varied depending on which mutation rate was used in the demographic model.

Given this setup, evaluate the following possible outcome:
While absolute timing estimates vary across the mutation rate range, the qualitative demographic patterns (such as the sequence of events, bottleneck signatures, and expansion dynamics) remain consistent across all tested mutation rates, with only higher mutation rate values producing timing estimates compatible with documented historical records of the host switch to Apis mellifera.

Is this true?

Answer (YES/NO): NO